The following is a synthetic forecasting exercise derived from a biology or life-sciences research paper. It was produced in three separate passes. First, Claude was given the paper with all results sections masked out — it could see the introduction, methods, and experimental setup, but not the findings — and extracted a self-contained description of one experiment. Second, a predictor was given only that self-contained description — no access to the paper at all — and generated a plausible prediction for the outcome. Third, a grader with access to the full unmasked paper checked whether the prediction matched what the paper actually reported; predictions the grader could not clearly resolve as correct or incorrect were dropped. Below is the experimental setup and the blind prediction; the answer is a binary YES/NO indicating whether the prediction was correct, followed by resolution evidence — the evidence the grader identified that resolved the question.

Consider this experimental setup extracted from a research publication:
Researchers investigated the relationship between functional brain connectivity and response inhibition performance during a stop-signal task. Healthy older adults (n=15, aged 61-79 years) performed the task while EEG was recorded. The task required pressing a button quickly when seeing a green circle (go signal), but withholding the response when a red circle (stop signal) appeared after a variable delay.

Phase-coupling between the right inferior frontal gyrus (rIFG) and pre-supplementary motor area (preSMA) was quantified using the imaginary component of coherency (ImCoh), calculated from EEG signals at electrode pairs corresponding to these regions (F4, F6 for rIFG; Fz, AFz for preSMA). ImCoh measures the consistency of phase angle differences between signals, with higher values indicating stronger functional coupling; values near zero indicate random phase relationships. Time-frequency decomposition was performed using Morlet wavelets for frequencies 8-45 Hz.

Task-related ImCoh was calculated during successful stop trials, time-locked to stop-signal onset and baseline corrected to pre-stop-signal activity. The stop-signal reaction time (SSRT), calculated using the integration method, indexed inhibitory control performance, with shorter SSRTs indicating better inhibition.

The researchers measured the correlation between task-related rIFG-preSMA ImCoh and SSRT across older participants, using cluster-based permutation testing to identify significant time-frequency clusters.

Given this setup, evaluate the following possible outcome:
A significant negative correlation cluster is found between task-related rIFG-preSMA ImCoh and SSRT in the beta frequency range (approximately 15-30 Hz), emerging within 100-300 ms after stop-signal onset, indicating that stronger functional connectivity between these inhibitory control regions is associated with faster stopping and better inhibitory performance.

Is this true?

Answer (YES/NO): NO